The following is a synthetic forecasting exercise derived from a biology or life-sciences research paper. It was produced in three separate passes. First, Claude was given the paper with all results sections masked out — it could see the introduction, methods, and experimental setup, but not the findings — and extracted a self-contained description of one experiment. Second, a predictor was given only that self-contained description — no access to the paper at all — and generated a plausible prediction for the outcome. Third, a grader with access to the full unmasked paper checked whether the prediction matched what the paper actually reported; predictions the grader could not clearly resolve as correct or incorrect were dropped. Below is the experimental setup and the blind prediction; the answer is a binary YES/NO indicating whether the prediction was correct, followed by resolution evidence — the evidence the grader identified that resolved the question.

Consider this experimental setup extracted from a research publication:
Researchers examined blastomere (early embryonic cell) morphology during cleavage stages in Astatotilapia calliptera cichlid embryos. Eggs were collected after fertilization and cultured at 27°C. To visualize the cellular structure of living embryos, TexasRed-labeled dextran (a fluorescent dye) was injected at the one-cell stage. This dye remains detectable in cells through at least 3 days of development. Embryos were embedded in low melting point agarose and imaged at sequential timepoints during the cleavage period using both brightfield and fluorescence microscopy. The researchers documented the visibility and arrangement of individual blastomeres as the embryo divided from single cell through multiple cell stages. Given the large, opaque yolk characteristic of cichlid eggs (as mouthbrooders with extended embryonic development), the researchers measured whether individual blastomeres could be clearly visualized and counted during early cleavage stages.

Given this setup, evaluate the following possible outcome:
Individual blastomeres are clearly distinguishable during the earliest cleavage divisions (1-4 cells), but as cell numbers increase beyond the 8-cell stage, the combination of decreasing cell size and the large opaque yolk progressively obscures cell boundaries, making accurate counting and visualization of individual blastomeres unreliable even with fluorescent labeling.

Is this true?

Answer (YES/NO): NO